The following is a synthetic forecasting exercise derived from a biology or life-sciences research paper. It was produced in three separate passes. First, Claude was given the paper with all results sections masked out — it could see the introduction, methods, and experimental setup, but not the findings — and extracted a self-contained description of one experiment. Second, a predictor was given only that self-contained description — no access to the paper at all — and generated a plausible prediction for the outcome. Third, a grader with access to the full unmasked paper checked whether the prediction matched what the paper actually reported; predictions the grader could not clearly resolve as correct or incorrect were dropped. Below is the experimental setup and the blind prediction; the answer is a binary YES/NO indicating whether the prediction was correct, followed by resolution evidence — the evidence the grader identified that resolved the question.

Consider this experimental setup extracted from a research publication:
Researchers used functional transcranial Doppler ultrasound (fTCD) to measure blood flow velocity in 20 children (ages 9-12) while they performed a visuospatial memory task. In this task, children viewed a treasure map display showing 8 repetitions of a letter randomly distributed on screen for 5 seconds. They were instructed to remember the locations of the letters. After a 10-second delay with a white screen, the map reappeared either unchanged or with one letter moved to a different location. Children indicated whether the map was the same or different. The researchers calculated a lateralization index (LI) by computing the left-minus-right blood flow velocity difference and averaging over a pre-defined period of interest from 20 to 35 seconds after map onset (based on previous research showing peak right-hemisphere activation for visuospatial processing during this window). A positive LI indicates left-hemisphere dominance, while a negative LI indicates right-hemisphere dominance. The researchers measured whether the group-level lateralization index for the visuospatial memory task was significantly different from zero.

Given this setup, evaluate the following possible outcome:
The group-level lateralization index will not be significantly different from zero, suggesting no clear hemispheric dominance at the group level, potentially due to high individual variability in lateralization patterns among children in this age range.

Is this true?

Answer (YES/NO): YES